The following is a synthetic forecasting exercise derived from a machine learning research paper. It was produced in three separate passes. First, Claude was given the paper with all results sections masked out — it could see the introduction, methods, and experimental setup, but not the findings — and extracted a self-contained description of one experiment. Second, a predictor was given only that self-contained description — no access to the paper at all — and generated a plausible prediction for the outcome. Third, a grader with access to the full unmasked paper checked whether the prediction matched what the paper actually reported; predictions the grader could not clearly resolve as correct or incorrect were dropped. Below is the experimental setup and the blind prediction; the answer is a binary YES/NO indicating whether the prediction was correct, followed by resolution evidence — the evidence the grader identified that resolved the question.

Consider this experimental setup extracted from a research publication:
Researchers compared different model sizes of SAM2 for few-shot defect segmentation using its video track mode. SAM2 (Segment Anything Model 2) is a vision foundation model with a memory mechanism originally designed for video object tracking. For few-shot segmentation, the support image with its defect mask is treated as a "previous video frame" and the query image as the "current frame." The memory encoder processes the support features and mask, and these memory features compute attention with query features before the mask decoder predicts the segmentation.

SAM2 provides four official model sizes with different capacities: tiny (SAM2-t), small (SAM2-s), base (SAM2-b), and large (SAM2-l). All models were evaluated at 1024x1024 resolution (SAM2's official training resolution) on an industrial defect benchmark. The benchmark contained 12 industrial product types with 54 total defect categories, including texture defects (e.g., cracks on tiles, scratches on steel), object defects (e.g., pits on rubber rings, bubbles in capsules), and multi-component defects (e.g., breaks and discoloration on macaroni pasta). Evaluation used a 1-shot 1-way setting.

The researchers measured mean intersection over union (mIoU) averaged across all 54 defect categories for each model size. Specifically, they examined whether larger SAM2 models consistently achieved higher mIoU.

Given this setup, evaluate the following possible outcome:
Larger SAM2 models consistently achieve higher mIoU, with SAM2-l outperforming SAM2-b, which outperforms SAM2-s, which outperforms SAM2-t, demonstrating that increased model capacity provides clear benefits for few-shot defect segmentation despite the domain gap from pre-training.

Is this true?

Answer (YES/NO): NO